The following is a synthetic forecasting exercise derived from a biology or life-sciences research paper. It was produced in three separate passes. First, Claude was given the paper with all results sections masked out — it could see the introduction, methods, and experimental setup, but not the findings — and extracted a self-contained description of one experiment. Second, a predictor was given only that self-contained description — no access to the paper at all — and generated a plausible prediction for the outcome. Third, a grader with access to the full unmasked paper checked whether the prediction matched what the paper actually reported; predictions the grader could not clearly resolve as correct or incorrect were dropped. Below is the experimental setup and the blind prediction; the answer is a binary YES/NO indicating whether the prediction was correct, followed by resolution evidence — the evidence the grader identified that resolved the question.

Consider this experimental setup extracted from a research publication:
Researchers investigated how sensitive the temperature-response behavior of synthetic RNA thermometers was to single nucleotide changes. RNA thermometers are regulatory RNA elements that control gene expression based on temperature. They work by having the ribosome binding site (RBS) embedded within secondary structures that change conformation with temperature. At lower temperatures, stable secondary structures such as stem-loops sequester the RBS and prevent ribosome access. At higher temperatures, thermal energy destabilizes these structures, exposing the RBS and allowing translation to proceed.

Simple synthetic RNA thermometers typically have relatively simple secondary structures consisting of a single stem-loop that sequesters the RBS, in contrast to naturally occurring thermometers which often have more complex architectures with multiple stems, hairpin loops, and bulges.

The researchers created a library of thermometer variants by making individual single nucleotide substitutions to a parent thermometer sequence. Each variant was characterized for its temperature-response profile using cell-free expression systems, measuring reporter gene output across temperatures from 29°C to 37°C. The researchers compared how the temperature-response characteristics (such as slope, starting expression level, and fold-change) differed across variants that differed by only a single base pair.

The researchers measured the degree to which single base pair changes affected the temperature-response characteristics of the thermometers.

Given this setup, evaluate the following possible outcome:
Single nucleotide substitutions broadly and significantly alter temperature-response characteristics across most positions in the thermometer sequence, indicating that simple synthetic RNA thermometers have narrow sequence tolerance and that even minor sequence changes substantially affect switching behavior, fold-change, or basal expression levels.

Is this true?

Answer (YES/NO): NO